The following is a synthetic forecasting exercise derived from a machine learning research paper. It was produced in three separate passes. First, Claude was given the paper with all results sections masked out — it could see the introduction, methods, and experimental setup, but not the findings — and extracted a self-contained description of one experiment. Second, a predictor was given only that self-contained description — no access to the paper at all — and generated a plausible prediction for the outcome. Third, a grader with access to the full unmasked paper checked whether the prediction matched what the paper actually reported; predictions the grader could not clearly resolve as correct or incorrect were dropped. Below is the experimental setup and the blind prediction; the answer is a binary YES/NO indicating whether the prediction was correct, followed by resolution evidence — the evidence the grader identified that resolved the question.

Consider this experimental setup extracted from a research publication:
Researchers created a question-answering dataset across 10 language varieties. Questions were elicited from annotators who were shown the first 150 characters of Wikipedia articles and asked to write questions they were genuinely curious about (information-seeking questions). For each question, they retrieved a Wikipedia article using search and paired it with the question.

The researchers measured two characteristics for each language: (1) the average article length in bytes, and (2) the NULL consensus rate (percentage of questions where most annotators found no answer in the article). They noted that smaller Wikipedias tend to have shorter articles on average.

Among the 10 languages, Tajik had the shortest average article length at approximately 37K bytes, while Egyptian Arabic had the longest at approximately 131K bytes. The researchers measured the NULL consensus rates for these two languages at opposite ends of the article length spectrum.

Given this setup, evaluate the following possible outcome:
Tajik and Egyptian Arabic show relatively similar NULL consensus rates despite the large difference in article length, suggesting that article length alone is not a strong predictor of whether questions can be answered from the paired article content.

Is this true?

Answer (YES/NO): NO